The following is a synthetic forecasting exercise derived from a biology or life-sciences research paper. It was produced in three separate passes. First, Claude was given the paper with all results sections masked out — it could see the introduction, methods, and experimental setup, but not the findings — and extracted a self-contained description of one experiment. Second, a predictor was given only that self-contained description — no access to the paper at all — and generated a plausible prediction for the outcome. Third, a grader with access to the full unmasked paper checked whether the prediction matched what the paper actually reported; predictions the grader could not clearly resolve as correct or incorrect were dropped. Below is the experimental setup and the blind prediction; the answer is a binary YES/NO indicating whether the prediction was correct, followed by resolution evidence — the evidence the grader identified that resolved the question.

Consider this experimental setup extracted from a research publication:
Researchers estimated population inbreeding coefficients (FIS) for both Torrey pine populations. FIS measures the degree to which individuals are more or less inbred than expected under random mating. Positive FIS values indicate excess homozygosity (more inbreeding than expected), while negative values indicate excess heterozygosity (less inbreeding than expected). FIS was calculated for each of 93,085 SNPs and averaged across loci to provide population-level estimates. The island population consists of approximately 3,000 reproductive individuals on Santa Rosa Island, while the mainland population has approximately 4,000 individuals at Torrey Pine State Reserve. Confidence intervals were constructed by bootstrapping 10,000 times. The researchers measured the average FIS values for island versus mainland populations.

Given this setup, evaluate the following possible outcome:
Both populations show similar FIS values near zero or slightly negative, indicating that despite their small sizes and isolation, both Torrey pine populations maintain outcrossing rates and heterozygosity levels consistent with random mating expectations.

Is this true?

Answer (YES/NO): YES